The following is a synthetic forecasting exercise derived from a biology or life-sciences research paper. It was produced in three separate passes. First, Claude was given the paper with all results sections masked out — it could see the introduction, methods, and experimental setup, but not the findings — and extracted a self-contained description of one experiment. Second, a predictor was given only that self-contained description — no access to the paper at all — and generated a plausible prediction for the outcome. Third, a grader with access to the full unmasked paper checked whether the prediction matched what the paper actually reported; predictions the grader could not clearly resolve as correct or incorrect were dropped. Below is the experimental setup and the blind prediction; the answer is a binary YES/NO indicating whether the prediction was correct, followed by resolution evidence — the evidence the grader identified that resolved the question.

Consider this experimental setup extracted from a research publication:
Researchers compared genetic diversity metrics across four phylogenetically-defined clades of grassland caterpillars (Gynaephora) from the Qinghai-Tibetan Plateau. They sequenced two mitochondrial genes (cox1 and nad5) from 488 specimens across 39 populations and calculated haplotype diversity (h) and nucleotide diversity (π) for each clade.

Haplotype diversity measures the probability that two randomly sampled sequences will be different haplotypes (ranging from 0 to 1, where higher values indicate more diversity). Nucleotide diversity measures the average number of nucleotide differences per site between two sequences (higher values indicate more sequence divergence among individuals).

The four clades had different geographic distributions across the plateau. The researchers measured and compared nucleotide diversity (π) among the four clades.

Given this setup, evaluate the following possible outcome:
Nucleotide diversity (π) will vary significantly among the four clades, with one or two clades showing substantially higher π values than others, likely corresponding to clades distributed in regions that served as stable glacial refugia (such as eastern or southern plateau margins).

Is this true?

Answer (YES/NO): YES